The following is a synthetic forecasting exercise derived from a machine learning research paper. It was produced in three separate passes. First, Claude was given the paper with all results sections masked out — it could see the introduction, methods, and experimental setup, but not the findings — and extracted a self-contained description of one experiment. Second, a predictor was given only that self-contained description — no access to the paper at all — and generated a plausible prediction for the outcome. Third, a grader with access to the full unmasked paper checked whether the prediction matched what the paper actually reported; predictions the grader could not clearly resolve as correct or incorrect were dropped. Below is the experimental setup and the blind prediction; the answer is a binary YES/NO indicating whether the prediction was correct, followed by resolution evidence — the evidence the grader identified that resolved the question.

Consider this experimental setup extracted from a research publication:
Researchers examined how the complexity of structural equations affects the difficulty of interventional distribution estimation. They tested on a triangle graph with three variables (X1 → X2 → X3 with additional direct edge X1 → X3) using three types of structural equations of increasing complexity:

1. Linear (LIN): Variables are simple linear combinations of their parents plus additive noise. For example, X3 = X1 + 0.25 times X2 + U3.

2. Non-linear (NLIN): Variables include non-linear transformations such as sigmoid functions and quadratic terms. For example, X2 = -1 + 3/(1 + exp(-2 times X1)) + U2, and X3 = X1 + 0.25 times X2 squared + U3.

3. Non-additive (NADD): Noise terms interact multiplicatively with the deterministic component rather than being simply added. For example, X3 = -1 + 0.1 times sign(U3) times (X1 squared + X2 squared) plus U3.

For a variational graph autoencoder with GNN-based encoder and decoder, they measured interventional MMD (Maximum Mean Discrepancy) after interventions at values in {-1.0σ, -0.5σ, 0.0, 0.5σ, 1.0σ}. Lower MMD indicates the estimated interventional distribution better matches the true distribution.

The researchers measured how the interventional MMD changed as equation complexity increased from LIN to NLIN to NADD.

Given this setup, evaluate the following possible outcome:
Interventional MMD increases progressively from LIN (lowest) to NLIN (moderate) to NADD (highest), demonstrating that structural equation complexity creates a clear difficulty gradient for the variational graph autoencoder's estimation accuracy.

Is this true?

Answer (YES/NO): NO